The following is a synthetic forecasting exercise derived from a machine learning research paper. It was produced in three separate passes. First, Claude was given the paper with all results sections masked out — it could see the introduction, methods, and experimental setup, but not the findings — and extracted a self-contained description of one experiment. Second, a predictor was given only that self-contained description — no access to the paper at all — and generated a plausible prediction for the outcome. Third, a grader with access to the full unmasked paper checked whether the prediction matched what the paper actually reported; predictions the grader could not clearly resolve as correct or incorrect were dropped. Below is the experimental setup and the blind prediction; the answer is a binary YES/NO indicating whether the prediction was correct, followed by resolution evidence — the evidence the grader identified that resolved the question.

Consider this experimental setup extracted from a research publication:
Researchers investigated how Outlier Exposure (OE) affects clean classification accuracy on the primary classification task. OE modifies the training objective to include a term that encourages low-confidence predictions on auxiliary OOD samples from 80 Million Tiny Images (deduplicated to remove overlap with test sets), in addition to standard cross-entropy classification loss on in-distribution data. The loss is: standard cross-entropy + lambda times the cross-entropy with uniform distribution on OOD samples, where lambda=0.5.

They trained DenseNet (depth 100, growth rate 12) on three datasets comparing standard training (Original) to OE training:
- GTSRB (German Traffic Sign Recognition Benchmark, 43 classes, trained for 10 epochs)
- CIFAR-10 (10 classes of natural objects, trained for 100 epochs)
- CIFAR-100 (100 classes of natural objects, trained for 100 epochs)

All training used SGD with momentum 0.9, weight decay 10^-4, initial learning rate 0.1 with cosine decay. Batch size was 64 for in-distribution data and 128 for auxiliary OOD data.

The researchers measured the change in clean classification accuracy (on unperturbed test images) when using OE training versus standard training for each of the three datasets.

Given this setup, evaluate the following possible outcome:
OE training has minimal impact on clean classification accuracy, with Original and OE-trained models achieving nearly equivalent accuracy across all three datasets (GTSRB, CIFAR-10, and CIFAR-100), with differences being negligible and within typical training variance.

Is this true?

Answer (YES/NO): YES